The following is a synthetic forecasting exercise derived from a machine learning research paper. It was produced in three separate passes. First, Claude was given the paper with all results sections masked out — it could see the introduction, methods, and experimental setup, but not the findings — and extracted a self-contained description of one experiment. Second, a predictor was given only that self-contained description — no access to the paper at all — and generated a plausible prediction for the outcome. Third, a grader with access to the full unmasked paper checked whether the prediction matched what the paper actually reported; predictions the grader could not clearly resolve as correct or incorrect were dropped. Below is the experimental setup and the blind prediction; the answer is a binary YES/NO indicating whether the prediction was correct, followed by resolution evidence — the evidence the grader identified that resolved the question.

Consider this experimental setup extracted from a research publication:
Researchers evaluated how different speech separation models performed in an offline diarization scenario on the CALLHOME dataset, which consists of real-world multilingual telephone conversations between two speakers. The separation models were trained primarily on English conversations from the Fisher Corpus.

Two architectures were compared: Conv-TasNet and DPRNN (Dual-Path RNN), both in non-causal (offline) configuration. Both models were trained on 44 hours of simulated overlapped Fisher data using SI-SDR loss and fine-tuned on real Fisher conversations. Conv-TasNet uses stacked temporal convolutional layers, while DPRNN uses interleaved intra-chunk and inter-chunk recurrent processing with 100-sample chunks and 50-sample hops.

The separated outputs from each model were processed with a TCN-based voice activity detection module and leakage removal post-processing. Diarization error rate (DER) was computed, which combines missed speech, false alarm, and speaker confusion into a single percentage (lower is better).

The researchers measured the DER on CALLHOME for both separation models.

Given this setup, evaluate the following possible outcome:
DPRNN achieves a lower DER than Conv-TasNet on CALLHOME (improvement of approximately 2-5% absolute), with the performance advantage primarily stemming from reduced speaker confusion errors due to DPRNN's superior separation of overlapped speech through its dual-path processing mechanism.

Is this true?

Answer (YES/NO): NO